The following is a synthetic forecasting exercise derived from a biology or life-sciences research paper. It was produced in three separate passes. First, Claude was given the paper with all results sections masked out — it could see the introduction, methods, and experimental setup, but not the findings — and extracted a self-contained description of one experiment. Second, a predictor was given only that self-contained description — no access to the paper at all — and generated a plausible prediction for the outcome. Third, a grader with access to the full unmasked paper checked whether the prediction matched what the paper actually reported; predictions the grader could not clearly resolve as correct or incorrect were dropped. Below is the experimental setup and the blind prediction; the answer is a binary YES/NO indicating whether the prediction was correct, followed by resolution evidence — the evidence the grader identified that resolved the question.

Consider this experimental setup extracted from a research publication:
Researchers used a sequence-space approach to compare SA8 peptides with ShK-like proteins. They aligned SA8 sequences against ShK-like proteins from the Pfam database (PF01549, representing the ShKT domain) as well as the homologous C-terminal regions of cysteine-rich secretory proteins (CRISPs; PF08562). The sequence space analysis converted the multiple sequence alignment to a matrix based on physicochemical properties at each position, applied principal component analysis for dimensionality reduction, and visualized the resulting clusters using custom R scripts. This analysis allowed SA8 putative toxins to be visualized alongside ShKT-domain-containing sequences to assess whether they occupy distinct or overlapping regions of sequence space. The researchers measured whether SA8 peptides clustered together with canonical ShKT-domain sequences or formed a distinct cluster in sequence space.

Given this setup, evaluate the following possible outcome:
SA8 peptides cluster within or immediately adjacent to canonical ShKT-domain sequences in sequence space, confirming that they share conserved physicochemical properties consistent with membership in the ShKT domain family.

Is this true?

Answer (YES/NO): NO